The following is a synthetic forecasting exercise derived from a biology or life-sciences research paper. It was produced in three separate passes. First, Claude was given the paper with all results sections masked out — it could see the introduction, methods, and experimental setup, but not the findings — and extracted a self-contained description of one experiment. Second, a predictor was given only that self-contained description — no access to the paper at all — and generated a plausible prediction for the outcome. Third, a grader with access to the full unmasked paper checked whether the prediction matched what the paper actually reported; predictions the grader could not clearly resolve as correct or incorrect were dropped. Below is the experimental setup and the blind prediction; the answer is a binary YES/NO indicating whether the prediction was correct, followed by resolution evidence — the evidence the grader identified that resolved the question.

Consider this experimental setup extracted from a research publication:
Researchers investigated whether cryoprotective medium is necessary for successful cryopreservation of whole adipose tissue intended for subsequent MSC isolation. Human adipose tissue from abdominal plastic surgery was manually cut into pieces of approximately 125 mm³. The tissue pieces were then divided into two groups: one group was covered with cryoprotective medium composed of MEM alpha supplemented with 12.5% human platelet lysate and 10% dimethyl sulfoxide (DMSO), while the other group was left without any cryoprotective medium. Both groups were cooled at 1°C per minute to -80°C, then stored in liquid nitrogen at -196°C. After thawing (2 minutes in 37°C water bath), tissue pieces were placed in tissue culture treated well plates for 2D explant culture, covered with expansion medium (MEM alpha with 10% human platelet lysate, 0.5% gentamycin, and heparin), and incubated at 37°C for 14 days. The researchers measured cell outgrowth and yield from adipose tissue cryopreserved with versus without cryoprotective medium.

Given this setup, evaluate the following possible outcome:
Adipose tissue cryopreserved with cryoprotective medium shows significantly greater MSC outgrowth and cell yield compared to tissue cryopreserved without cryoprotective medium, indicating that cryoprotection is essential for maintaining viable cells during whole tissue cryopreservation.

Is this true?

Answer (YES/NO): NO